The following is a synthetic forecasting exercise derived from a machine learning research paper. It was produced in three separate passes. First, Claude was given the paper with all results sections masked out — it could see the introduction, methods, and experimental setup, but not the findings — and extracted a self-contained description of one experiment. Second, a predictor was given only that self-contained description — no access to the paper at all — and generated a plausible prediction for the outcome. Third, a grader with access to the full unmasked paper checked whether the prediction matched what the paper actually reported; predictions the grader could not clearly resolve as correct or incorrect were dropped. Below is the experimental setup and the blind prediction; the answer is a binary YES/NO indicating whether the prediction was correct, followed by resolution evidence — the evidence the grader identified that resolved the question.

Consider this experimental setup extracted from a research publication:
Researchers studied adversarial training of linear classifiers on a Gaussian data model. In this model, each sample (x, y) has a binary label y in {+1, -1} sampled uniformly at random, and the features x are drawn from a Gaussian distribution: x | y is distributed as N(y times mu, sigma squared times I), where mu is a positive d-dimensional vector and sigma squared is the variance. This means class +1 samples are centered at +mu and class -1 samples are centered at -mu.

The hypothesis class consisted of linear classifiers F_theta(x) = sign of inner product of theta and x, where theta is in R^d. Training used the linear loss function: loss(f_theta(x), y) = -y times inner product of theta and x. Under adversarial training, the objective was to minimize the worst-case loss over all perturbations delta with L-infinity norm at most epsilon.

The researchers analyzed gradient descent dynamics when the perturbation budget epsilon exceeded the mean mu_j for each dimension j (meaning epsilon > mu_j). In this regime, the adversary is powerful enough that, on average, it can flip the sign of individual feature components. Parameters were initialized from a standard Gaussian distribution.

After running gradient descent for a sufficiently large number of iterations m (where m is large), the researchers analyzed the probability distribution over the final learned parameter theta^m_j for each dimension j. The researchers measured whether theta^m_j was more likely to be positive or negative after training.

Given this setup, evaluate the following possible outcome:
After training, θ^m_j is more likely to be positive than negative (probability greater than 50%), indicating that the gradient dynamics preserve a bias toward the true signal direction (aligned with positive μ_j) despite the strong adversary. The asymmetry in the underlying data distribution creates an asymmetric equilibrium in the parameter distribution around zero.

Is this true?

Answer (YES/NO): YES